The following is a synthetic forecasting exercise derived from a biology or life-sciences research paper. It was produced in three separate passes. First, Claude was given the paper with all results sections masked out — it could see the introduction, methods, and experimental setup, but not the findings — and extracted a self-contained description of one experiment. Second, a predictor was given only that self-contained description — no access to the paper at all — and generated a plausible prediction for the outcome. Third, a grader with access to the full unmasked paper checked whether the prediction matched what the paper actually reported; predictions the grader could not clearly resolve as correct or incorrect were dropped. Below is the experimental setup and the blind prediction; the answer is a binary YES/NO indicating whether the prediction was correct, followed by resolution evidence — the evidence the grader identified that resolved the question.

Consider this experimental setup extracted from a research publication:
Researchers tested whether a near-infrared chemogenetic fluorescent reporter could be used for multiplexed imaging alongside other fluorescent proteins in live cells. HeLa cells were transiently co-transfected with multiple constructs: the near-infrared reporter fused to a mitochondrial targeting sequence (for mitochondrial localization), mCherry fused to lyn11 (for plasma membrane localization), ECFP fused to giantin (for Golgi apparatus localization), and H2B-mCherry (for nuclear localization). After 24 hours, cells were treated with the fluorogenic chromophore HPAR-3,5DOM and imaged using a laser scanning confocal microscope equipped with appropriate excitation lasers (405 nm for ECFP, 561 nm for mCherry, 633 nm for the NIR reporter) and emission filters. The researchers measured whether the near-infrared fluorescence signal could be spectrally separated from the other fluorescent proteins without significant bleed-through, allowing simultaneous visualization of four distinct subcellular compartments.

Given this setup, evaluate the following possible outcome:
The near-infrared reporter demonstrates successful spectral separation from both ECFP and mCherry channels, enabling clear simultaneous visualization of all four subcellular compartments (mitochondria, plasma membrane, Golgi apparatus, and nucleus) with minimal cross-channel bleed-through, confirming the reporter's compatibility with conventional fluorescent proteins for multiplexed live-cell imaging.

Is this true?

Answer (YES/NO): YES